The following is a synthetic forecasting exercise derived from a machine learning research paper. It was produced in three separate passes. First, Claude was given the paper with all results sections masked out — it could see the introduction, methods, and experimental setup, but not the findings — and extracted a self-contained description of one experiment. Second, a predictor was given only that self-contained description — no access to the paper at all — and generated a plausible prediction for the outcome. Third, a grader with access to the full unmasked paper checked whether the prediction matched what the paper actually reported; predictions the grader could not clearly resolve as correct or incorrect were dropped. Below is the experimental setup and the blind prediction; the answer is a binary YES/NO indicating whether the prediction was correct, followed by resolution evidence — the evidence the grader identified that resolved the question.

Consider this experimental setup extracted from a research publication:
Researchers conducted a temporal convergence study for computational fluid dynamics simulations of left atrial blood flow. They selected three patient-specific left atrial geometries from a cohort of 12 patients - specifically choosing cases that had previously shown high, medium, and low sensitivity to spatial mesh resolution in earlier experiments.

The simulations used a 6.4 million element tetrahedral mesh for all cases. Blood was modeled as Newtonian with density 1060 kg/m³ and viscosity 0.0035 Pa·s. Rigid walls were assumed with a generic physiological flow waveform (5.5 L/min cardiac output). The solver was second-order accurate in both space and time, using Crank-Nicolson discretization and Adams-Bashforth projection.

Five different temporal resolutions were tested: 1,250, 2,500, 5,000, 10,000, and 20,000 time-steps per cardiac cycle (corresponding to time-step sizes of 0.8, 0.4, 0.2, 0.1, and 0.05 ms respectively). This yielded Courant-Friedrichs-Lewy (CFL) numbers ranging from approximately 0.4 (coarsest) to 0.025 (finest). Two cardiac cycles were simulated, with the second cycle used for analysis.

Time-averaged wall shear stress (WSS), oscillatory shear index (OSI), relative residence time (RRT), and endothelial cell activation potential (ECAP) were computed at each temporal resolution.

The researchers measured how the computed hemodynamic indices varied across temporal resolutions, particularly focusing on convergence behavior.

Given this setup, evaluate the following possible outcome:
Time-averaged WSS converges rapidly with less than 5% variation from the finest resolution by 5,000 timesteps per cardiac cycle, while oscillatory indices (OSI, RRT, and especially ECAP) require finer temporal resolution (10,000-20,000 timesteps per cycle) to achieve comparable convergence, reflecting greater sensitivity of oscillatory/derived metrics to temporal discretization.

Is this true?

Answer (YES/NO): NO